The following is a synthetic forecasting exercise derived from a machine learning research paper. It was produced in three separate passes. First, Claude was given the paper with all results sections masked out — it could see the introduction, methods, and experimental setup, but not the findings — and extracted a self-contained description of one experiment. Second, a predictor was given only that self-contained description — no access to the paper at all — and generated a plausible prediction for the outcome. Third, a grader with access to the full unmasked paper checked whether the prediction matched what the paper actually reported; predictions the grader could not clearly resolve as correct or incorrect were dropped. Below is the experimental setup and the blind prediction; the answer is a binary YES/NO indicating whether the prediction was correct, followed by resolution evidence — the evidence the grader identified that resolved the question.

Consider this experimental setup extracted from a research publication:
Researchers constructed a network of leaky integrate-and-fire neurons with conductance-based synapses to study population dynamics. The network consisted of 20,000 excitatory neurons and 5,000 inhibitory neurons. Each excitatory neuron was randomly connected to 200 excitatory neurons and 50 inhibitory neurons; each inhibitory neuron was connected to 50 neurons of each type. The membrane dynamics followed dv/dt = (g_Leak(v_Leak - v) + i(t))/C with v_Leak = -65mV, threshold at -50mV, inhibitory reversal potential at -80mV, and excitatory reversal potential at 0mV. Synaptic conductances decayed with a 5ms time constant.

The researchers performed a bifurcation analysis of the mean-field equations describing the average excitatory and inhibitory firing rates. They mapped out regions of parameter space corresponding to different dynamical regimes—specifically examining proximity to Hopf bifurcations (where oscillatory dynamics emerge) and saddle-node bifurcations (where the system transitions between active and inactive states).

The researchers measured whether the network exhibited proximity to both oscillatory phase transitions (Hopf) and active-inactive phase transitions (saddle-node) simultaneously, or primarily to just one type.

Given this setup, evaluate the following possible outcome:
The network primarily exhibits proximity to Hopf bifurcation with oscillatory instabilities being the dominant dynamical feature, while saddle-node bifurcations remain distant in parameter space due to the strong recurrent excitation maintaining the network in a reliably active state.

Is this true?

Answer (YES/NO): NO